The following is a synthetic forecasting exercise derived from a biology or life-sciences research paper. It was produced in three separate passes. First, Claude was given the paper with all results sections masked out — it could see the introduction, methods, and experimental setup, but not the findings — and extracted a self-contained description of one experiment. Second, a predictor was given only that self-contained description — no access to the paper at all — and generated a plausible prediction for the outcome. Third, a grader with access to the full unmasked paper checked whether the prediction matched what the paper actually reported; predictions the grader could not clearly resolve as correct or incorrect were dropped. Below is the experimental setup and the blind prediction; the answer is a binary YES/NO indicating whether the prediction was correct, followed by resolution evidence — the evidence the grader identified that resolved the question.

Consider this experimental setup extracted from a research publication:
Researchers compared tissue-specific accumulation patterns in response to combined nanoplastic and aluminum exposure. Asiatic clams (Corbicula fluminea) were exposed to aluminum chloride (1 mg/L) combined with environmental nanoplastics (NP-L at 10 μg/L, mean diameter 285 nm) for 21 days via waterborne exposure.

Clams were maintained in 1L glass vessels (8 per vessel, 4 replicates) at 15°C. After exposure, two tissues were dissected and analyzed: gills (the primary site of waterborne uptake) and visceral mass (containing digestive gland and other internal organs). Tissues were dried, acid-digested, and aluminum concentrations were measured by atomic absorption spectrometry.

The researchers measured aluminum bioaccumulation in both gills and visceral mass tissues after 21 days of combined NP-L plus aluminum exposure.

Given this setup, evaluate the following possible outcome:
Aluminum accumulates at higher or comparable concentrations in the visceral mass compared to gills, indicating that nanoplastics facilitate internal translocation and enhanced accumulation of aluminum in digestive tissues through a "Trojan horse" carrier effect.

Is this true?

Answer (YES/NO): NO